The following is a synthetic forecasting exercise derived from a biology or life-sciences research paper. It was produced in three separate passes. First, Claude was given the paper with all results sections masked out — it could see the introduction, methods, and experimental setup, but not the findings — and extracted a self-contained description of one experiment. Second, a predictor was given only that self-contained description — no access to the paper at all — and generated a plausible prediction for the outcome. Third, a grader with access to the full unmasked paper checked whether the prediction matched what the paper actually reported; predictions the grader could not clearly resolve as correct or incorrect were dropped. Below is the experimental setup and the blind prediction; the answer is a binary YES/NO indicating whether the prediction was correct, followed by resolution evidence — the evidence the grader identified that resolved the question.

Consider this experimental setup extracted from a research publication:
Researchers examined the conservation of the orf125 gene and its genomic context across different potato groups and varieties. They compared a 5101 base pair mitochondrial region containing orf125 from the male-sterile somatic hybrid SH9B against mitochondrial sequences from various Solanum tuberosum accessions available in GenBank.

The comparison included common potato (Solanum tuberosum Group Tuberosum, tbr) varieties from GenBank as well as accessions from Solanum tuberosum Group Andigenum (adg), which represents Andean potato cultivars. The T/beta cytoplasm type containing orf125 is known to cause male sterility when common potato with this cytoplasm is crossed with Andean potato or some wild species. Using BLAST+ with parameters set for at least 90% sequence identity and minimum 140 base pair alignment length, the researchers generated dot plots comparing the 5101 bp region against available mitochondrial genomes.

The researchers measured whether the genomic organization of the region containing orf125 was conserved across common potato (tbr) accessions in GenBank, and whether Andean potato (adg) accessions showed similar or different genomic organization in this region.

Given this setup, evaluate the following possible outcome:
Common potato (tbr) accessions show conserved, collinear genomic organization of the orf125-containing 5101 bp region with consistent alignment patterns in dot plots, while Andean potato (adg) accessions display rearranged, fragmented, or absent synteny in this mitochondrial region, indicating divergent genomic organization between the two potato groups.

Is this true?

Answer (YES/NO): YES